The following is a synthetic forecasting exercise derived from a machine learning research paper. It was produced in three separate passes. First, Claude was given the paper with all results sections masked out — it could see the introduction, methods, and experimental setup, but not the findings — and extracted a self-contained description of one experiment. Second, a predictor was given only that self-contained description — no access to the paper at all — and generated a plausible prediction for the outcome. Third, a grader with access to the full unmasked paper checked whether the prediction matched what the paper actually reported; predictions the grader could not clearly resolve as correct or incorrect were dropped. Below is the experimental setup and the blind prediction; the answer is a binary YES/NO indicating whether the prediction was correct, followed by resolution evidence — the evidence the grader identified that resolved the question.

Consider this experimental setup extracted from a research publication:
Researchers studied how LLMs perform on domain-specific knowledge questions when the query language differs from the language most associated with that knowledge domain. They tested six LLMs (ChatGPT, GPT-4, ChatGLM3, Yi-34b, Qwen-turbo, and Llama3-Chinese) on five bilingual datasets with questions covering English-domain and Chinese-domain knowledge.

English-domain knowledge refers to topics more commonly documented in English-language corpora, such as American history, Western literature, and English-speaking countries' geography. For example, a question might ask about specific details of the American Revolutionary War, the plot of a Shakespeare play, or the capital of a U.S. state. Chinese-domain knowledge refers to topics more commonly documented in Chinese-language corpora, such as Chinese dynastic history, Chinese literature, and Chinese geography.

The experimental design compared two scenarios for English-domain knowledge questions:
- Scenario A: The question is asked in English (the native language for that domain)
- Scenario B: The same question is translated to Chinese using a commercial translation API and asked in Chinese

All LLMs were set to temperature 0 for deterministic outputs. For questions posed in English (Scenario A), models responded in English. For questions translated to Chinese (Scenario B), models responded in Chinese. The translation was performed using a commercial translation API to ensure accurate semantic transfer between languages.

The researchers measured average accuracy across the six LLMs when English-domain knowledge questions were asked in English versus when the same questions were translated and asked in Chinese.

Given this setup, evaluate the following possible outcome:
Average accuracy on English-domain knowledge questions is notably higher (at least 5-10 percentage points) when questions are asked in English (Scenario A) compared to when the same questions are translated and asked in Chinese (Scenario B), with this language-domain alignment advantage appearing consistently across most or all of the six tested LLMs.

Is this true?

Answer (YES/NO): YES